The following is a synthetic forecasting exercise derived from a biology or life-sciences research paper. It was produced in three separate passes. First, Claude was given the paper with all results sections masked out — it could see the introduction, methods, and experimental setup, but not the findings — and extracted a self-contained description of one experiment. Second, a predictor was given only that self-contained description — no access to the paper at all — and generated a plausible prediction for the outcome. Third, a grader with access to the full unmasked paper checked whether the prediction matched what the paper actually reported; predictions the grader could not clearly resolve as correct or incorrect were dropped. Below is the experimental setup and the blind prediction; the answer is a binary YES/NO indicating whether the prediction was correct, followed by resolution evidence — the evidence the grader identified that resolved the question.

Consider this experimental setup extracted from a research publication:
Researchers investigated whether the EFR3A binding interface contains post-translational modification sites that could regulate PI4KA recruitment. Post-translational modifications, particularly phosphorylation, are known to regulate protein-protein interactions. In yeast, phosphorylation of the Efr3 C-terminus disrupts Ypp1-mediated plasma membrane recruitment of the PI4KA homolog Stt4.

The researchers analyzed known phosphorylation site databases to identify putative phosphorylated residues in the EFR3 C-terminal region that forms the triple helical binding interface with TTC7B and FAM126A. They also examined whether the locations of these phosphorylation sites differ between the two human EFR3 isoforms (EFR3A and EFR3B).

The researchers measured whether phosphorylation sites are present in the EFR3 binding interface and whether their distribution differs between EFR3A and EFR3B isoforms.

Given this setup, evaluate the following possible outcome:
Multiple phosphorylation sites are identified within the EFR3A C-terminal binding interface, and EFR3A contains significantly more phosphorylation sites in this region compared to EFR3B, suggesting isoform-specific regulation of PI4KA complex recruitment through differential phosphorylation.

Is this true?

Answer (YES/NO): NO